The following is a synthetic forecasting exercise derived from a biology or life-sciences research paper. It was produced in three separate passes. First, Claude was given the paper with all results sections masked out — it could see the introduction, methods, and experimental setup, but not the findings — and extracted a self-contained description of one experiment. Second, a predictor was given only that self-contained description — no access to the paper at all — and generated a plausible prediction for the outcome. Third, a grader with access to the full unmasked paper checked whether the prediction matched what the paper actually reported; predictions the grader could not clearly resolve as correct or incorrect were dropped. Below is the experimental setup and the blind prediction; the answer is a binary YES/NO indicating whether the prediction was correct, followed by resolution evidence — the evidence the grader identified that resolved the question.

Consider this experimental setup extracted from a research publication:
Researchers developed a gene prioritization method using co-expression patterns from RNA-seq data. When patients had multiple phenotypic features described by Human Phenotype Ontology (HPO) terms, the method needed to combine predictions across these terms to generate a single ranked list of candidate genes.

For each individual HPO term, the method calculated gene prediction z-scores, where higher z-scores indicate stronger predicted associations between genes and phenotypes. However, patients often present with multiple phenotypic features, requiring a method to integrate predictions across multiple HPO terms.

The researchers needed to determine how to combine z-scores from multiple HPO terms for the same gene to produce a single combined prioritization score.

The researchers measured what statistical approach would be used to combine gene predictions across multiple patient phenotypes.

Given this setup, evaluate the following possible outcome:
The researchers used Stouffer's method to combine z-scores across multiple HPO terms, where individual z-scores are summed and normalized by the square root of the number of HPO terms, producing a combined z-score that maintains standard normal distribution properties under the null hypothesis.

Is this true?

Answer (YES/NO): YES